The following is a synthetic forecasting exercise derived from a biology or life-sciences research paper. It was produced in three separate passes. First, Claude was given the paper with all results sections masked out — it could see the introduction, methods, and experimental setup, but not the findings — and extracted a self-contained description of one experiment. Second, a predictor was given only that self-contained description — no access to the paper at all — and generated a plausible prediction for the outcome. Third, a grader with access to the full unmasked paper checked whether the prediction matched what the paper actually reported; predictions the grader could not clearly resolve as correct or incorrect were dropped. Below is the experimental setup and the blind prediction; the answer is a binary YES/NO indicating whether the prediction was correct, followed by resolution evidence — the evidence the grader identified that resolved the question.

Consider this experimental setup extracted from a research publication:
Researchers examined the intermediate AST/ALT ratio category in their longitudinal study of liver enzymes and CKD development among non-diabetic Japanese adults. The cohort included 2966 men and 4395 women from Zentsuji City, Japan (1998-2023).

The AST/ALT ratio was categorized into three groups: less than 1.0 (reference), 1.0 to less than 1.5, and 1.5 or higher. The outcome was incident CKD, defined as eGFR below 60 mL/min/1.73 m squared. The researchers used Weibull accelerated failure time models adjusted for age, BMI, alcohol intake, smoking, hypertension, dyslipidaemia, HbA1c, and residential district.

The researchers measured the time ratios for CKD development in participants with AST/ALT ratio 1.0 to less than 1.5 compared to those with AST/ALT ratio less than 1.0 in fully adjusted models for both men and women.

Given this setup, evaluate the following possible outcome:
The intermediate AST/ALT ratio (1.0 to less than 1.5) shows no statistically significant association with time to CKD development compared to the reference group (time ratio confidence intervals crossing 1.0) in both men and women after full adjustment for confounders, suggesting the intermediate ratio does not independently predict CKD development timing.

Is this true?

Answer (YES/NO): YES